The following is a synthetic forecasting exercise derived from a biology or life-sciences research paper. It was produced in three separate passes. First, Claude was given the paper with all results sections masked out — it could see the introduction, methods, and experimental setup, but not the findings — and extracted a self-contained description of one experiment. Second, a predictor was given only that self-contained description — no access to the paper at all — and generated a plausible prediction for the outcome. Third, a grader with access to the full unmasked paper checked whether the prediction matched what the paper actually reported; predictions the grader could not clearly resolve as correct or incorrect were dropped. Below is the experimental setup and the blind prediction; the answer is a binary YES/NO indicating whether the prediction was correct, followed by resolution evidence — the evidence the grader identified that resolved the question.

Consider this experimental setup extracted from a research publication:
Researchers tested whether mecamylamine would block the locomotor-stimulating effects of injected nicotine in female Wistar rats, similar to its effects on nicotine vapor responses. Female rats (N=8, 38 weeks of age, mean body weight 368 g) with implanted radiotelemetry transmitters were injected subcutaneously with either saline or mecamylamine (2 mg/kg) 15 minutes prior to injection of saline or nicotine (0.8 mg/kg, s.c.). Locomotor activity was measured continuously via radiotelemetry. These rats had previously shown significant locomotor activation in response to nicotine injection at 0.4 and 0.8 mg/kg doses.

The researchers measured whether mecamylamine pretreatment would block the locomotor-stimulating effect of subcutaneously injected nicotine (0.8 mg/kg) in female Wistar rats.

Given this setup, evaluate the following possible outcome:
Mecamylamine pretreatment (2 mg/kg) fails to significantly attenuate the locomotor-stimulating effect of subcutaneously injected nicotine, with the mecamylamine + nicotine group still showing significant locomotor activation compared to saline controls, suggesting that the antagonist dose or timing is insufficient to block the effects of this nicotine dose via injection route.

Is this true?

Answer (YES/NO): NO